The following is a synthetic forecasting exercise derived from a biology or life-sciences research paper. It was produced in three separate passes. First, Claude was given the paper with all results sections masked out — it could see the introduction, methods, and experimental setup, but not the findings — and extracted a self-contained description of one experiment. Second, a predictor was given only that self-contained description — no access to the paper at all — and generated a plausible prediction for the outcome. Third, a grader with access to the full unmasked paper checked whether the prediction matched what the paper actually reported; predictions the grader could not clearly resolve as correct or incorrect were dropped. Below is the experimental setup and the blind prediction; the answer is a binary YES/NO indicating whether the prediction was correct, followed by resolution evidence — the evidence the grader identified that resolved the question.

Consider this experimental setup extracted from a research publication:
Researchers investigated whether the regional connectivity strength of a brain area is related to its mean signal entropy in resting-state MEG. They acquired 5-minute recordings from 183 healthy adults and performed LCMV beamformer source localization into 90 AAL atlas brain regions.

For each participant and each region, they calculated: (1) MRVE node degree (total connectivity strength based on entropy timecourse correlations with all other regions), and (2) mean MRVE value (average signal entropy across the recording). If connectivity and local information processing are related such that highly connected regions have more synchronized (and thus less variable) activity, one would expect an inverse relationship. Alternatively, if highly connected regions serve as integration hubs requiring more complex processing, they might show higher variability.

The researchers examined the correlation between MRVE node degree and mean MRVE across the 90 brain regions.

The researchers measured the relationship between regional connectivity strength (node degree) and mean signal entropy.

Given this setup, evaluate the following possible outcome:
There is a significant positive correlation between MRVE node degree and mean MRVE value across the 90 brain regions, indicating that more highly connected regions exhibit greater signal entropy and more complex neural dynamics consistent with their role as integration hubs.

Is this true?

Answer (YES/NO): NO